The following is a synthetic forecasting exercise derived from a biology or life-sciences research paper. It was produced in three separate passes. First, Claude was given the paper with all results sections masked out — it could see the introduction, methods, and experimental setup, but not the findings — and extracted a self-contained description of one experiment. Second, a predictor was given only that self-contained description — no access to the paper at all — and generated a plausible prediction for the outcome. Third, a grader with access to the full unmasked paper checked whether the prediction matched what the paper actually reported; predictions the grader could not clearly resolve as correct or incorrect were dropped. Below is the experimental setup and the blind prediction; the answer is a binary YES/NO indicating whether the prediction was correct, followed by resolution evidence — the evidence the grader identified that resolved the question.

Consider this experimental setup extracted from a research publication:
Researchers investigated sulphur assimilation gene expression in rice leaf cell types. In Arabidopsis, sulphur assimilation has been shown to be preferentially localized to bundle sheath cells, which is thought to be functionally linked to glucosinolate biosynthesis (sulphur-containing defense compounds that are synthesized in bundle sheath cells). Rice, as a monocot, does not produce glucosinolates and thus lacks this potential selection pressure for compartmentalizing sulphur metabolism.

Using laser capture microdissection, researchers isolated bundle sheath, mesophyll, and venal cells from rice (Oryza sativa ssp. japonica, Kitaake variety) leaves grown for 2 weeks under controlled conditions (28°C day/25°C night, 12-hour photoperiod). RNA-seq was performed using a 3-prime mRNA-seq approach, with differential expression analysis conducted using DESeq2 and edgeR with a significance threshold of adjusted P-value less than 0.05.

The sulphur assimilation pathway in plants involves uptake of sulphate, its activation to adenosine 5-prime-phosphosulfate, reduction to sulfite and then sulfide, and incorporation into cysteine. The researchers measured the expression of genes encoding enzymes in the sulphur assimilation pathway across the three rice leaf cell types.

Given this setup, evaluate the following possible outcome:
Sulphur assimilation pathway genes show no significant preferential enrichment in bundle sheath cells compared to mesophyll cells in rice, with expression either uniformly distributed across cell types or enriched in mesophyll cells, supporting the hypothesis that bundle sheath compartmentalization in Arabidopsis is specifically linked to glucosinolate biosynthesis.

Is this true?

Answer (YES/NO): NO